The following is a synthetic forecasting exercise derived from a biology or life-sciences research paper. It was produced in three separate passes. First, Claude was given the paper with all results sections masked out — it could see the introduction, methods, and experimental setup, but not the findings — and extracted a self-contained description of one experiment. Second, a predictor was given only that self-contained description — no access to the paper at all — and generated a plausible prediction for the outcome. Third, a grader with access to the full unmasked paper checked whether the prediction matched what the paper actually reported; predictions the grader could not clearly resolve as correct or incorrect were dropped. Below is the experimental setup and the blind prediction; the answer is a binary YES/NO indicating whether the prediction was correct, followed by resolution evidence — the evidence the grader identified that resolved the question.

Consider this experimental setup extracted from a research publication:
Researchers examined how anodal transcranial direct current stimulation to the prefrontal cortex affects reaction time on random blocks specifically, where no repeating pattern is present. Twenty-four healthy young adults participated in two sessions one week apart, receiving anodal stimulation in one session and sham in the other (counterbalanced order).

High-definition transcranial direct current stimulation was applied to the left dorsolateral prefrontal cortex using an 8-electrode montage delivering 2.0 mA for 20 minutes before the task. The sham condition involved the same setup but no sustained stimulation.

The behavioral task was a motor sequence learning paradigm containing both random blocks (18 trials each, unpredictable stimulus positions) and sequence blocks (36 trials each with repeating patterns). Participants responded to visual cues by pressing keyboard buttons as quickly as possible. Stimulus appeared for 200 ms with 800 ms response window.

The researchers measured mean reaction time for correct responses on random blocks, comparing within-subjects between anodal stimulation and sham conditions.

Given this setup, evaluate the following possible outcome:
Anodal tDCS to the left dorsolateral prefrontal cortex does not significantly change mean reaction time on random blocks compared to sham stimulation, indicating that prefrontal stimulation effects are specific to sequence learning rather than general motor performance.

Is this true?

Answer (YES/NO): NO